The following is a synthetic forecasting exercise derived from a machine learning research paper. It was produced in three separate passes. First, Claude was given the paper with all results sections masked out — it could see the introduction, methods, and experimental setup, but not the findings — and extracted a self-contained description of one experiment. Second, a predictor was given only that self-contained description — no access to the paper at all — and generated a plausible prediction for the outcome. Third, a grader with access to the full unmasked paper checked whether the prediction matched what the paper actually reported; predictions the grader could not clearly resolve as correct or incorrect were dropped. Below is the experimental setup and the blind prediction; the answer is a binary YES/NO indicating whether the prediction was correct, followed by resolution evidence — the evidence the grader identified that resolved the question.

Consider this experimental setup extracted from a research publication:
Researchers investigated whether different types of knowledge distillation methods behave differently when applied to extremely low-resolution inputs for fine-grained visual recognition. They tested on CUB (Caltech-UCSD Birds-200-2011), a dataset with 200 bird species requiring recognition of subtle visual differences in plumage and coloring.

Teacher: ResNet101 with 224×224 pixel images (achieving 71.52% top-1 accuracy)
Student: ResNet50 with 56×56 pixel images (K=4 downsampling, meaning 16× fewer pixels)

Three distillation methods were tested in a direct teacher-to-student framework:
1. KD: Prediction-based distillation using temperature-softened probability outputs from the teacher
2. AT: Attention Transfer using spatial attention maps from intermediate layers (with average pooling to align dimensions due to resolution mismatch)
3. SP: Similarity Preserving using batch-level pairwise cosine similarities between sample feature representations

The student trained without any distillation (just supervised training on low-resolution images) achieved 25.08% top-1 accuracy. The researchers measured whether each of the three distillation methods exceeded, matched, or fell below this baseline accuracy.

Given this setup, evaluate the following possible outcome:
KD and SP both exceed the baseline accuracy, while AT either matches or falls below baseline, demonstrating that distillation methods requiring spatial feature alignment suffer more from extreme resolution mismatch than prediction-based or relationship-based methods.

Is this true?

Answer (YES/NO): NO